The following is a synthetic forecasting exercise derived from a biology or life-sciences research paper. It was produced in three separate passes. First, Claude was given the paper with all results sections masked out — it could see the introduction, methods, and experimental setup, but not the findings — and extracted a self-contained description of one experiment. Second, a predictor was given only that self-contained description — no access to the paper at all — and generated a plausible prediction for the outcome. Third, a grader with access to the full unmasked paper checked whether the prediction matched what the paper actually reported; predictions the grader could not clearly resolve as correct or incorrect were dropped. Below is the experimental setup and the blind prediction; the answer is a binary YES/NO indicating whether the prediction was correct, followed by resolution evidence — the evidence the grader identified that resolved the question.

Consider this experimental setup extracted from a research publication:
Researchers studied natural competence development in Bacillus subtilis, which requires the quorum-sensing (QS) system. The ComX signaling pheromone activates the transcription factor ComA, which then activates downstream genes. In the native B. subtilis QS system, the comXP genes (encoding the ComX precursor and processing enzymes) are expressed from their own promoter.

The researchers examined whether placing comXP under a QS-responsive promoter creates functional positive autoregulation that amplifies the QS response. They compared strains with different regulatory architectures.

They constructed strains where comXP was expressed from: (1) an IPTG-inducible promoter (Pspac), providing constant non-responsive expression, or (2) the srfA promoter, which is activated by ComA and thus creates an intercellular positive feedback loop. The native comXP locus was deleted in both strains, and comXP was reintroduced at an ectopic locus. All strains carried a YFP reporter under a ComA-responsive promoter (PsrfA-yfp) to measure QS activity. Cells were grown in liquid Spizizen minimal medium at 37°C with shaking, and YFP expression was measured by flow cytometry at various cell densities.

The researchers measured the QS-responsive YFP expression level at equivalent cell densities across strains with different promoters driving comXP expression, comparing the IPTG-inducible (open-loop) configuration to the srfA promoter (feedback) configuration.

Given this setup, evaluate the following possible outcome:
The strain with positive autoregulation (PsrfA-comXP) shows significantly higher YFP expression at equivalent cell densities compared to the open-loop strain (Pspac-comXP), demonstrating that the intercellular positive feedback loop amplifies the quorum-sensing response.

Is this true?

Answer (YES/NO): NO